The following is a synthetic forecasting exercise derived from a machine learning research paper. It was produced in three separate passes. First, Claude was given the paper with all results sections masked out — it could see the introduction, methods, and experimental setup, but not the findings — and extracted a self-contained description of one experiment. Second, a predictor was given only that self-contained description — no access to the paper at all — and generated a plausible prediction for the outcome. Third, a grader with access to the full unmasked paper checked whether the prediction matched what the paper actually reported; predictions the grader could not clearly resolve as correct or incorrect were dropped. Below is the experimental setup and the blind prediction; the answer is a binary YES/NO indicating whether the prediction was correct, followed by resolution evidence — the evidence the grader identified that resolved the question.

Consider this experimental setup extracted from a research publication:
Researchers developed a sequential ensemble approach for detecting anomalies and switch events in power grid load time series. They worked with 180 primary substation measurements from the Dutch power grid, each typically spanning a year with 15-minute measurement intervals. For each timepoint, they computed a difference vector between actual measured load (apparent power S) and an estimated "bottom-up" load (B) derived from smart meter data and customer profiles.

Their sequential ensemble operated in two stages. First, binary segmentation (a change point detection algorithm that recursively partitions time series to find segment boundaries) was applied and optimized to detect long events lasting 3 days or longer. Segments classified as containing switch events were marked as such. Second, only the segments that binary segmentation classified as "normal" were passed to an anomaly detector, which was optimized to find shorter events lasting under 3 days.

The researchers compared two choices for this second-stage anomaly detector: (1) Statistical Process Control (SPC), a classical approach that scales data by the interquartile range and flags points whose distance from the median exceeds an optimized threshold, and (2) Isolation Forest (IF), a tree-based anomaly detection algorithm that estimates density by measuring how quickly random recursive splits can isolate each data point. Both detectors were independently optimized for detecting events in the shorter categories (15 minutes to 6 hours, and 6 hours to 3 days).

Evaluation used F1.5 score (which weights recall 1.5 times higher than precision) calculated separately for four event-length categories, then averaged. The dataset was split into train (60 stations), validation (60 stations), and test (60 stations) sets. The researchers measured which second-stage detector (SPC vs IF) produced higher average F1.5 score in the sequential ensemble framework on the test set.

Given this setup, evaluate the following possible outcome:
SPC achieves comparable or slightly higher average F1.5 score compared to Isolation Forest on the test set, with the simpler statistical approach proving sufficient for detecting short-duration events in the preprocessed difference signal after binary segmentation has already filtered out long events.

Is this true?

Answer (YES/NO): YES